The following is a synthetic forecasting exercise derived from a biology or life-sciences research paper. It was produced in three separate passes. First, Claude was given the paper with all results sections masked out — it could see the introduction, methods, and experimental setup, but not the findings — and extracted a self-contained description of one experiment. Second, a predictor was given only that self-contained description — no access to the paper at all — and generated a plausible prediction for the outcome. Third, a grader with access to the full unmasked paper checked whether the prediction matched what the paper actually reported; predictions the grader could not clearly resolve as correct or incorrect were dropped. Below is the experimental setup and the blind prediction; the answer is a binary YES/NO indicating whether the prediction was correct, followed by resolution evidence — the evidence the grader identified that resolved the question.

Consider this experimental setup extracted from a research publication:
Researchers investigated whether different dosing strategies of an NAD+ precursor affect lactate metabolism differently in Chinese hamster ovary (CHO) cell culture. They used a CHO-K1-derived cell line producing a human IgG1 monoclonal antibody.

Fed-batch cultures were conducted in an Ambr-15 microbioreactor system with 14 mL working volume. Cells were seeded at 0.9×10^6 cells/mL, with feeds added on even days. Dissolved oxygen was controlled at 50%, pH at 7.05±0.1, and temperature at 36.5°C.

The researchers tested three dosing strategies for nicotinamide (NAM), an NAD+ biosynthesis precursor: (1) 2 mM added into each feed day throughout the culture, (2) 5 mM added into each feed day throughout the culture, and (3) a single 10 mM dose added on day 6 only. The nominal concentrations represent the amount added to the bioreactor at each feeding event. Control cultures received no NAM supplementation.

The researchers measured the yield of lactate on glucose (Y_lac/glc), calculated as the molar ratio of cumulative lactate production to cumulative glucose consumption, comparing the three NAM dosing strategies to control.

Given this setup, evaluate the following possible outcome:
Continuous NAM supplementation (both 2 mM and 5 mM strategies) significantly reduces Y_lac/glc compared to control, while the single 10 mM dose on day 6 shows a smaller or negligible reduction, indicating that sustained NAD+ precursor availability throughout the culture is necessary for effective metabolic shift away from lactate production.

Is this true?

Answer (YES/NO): NO